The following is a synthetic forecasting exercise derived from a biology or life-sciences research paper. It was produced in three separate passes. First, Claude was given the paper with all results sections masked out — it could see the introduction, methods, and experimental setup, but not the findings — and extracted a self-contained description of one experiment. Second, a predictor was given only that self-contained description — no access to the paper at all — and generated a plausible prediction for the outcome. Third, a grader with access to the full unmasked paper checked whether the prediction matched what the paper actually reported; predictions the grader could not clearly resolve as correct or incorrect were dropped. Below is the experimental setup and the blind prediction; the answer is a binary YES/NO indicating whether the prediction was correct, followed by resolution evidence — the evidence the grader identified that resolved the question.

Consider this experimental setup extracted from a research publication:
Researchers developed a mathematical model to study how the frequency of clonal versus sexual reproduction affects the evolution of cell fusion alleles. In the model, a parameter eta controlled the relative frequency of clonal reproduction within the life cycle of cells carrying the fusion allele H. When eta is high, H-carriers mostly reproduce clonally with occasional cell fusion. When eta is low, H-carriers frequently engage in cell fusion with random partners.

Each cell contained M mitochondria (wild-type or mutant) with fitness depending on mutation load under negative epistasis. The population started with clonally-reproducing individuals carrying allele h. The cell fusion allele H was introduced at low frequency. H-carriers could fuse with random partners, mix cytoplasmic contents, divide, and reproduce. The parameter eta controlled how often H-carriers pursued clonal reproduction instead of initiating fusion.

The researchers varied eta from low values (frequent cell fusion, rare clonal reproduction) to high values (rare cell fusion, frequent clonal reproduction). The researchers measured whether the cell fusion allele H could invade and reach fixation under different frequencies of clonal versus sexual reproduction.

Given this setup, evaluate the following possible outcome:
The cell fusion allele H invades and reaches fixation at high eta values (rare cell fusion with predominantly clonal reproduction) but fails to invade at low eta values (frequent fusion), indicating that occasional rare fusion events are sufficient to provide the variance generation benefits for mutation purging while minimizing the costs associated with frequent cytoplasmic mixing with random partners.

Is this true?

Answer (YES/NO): NO